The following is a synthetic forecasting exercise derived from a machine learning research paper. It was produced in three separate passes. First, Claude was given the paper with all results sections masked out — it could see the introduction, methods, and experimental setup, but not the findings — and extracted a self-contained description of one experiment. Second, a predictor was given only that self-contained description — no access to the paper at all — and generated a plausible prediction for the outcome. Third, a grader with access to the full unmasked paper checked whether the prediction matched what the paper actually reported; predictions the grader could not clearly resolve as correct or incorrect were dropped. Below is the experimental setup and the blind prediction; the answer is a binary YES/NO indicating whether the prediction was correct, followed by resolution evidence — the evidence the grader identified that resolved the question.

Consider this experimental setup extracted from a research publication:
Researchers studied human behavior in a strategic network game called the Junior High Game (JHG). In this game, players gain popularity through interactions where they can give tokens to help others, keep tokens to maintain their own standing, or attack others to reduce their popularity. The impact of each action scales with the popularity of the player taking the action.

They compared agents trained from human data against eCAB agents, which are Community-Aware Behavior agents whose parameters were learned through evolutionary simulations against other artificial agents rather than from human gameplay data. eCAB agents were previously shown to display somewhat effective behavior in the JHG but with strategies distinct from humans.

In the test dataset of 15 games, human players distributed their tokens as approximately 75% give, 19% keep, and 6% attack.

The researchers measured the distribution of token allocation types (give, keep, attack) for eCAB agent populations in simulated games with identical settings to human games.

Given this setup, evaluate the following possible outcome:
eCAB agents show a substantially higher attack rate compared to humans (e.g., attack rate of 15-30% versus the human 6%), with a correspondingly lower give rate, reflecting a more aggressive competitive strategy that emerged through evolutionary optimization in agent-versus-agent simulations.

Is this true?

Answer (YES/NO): NO